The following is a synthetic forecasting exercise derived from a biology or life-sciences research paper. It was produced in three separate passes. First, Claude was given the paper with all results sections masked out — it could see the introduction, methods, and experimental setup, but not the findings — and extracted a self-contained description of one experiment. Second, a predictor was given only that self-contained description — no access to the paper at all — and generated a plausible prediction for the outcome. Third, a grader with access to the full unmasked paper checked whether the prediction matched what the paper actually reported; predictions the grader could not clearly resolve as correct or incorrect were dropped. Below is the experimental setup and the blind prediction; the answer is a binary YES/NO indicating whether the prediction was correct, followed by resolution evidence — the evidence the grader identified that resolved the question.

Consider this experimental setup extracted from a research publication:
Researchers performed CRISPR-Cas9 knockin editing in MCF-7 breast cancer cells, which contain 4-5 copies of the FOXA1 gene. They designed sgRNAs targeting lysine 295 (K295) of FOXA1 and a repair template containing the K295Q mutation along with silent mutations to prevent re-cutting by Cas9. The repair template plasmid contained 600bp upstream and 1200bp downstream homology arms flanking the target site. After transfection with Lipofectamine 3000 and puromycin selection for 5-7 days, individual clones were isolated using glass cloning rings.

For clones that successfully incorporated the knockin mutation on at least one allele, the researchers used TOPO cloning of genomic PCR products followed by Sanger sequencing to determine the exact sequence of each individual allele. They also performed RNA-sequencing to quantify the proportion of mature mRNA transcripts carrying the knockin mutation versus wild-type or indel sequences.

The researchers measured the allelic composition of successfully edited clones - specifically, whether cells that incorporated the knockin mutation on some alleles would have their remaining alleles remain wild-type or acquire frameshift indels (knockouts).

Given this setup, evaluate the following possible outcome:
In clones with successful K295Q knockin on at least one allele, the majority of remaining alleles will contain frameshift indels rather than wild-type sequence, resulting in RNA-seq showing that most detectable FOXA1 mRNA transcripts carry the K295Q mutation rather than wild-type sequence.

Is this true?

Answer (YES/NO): NO